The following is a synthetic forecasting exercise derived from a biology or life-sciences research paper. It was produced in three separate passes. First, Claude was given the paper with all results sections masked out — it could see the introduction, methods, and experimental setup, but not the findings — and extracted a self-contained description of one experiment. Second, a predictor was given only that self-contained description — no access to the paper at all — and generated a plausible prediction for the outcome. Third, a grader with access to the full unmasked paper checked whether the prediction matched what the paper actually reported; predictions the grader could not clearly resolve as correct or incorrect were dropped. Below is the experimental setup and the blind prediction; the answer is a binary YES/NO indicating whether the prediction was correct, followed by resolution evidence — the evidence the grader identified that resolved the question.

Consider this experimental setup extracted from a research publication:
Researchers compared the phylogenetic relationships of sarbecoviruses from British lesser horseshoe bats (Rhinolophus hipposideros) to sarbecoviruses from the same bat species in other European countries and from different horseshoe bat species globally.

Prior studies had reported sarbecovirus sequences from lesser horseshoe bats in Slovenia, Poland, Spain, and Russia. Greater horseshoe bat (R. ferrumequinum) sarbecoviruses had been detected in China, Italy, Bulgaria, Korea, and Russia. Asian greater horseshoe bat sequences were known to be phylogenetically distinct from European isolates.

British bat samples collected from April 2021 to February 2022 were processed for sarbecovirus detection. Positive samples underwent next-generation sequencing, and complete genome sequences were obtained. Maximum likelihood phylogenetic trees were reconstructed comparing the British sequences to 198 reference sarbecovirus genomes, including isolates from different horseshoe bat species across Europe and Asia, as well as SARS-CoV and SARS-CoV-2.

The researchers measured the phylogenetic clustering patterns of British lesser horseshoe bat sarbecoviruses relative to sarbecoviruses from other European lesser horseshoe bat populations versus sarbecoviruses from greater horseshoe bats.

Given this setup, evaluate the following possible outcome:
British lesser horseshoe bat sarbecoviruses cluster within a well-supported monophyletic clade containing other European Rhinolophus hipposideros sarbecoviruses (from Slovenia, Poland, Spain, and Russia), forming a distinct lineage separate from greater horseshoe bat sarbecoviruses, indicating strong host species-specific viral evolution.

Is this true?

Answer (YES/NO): YES